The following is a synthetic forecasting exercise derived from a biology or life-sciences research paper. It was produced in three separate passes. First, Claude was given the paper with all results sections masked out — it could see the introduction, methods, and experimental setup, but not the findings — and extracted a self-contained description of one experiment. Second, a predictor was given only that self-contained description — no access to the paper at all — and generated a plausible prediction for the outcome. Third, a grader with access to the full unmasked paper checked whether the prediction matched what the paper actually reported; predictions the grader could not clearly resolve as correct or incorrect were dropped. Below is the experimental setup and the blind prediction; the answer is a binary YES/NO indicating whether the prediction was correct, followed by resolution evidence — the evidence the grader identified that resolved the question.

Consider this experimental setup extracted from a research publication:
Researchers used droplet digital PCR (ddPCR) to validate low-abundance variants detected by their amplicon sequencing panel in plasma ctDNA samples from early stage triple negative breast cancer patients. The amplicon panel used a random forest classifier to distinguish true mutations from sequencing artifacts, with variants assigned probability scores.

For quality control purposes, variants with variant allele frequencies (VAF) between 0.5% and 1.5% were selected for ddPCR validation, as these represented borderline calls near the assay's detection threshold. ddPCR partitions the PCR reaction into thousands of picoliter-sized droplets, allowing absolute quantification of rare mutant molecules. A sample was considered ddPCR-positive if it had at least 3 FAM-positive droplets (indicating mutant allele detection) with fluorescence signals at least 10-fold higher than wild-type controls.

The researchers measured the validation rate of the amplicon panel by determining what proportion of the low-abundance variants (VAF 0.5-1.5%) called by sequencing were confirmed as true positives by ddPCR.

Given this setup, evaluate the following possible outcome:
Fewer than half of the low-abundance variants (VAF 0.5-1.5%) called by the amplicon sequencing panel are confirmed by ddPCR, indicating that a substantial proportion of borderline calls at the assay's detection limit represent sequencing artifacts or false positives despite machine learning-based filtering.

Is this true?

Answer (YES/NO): YES